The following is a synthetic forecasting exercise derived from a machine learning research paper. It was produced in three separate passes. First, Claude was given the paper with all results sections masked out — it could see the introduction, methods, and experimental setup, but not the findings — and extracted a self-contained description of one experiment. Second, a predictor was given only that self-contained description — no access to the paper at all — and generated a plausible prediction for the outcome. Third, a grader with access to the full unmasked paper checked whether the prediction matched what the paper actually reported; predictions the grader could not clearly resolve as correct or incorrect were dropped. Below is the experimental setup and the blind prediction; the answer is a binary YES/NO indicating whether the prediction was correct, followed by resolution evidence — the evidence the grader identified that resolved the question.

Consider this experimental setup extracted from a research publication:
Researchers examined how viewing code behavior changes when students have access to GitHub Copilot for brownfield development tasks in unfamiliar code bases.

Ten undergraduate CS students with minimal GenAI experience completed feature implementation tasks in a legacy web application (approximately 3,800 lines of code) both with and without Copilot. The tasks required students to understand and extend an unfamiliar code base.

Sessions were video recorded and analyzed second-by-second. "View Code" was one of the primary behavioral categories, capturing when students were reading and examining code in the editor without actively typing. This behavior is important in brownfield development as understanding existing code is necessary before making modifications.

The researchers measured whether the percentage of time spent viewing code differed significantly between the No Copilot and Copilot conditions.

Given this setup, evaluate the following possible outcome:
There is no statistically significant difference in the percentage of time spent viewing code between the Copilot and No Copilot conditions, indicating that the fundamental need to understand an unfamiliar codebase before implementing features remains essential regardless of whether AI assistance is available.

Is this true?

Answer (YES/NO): YES